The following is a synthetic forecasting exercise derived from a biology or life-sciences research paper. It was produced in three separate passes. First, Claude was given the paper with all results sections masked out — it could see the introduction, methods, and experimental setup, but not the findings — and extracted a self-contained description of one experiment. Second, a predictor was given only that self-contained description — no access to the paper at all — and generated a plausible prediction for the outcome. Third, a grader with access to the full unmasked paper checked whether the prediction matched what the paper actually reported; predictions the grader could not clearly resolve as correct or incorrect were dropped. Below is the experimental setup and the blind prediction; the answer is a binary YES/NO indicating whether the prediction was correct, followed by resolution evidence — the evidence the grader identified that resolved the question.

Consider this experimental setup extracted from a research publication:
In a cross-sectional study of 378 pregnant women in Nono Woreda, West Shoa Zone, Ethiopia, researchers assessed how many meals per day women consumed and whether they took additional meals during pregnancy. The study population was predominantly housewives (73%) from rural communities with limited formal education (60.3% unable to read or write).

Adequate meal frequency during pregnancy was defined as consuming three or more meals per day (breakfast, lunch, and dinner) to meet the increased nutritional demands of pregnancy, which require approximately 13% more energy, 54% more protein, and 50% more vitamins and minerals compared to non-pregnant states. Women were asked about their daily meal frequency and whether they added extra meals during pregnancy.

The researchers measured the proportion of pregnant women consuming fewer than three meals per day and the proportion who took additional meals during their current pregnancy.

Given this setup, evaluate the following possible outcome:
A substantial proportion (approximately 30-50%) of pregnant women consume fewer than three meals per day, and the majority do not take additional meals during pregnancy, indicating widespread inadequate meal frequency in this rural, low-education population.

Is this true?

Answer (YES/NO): NO